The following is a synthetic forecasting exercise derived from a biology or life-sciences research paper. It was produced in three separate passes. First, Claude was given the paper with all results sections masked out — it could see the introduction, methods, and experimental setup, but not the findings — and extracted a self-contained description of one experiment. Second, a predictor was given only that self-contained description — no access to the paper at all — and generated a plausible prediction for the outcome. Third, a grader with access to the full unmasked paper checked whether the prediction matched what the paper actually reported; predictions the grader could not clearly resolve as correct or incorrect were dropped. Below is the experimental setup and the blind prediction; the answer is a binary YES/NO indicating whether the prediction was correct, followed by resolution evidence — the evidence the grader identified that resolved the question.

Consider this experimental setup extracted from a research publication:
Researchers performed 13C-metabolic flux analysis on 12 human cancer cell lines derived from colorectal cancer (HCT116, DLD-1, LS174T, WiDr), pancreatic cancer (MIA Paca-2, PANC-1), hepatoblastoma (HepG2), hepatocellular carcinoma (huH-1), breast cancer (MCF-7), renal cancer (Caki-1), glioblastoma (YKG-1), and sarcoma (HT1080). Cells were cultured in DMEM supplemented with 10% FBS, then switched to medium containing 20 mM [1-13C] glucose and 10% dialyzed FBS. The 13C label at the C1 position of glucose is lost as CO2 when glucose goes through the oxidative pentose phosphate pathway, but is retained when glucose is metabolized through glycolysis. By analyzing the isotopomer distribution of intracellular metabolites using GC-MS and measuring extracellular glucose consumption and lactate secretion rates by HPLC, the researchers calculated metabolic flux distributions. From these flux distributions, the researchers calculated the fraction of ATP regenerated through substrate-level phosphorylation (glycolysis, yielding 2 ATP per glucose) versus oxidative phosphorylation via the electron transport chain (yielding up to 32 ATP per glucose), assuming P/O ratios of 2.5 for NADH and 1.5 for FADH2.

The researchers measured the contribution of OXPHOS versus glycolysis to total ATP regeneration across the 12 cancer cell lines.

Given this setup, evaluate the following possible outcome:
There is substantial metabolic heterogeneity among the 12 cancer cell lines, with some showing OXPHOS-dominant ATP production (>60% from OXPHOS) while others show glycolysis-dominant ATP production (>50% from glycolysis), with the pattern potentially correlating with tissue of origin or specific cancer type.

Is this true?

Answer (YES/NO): NO